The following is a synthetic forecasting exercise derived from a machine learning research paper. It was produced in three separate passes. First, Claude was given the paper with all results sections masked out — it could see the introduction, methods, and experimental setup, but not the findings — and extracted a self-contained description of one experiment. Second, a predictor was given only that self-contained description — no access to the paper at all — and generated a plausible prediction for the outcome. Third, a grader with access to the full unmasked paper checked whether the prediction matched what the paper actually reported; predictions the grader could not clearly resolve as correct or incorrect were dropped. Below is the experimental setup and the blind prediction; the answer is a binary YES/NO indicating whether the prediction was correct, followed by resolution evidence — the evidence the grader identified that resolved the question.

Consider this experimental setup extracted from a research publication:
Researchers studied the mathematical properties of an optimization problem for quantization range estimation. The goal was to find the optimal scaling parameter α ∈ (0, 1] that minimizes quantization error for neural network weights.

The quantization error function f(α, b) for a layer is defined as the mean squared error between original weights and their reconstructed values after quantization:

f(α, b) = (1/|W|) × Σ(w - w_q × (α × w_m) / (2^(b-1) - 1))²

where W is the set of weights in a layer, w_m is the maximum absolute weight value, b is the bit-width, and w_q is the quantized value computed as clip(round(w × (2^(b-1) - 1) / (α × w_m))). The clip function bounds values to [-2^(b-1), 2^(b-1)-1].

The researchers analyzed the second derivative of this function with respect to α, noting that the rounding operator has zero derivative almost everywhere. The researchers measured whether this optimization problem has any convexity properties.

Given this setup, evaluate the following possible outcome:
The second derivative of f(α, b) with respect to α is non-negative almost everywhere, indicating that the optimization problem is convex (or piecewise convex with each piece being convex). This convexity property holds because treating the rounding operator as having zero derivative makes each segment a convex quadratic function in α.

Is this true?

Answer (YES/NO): NO